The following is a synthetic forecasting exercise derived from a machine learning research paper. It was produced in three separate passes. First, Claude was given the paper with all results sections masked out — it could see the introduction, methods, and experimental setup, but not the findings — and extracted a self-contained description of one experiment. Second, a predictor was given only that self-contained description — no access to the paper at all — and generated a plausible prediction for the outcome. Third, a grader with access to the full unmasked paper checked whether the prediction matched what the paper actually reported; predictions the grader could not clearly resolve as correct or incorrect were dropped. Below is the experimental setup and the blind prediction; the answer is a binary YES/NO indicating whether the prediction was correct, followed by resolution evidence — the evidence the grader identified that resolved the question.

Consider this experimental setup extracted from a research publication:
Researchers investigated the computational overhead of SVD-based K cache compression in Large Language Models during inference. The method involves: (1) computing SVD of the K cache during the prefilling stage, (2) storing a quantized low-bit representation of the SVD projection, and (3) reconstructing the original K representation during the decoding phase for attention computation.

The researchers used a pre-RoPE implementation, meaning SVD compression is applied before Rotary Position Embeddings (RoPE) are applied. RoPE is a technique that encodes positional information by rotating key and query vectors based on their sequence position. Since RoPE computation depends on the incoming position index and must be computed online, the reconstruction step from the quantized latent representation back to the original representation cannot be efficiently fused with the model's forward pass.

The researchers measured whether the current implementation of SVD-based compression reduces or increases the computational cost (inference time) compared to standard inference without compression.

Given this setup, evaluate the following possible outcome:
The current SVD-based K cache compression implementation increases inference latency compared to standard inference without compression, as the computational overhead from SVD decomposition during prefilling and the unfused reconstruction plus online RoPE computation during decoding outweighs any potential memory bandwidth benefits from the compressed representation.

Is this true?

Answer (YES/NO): YES